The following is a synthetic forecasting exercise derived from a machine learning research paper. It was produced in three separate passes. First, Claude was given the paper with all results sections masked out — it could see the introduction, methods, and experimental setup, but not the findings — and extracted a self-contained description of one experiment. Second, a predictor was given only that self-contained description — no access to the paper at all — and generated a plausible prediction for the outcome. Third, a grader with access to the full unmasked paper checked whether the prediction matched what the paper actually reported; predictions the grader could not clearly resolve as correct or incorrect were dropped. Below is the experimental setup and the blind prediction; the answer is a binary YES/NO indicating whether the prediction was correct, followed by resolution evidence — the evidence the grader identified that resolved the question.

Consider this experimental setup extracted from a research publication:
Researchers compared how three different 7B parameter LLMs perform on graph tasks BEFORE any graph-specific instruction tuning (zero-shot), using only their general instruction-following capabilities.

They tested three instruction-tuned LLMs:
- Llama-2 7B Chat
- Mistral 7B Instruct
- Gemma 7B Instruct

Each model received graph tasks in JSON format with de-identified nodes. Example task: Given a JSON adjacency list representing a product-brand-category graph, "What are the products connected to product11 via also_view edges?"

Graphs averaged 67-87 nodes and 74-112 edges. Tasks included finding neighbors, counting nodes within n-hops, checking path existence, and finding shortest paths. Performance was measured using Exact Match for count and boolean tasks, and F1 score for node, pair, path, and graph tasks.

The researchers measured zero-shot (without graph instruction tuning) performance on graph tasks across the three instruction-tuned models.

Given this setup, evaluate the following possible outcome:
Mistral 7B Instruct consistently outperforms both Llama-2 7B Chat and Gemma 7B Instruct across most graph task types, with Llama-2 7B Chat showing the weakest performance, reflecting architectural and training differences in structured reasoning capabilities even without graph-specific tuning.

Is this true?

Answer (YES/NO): NO